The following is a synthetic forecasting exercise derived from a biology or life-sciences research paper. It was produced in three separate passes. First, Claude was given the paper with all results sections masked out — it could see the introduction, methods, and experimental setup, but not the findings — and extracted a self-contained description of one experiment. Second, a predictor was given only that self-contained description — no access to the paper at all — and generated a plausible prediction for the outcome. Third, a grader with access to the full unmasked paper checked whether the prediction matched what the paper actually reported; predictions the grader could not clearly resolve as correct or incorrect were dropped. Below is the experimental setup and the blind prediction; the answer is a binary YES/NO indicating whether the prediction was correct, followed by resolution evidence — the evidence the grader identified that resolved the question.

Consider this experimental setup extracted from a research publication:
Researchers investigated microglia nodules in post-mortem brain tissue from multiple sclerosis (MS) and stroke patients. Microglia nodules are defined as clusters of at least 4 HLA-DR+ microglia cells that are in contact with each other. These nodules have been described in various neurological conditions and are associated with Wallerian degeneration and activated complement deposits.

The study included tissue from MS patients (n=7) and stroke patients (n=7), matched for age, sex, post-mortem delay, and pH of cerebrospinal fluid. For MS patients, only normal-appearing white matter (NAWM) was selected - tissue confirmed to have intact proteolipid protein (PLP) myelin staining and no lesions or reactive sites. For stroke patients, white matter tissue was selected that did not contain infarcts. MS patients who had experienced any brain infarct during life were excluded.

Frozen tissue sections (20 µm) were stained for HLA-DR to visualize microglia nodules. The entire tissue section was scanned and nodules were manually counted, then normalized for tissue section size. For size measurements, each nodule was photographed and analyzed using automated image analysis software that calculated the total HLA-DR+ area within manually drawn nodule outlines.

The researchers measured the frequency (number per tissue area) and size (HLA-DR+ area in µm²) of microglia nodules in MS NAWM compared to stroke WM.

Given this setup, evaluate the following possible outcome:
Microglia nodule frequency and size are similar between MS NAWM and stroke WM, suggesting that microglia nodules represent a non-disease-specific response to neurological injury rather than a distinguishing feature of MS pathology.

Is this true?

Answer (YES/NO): NO